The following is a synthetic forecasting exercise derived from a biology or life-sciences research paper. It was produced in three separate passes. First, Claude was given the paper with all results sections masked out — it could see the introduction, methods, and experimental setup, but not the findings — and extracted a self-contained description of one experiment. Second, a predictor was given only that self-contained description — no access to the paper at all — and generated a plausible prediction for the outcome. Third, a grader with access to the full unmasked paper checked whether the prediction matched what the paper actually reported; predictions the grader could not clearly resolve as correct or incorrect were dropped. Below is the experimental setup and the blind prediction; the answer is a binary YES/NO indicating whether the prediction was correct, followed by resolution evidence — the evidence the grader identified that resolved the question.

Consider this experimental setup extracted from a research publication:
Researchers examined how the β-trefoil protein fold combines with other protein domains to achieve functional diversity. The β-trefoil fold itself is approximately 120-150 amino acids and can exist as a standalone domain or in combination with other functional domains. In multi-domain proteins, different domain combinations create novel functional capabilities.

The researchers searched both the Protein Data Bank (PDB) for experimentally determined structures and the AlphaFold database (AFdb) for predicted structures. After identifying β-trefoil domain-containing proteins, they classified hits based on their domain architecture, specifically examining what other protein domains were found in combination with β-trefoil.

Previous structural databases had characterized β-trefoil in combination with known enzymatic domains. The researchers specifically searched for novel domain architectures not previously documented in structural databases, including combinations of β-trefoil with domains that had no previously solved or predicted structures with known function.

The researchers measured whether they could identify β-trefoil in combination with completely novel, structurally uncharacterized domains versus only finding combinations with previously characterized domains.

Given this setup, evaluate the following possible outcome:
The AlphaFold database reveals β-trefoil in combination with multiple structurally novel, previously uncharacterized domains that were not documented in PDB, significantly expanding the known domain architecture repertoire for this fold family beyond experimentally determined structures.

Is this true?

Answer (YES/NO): YES